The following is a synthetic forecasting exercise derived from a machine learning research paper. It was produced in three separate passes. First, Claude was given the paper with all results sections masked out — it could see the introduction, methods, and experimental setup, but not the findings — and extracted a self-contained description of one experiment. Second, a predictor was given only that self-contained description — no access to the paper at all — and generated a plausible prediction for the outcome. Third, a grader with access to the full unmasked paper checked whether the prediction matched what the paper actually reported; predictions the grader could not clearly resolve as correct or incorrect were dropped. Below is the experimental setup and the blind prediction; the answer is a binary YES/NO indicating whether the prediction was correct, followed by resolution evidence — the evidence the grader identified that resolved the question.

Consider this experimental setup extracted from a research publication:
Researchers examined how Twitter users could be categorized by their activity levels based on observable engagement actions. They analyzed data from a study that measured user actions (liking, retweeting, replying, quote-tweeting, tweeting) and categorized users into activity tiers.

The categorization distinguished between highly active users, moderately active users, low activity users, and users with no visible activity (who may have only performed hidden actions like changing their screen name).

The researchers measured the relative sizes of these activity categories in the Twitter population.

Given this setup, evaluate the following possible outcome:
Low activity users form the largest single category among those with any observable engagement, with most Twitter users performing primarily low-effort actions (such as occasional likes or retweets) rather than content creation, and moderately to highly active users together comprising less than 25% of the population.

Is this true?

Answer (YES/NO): NO